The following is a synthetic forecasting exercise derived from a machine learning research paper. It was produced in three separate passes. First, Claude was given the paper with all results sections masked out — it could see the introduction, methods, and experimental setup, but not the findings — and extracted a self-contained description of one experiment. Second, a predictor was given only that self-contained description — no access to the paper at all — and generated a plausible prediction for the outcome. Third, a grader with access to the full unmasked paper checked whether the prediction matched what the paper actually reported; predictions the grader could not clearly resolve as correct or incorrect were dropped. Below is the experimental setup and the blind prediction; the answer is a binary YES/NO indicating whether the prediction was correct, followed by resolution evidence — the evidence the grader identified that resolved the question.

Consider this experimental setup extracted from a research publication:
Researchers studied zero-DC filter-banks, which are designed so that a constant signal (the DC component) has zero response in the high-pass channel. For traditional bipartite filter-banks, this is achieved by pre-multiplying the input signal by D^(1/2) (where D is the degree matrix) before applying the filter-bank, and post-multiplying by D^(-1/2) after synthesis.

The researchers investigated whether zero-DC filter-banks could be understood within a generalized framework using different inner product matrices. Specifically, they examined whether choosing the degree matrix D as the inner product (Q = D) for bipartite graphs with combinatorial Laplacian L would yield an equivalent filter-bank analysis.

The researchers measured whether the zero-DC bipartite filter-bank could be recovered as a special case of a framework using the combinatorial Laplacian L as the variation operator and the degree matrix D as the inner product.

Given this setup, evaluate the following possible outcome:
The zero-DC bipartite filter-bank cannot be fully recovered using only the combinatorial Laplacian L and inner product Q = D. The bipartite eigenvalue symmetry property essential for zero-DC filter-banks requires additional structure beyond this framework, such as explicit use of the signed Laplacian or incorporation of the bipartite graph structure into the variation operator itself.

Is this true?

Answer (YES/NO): NO